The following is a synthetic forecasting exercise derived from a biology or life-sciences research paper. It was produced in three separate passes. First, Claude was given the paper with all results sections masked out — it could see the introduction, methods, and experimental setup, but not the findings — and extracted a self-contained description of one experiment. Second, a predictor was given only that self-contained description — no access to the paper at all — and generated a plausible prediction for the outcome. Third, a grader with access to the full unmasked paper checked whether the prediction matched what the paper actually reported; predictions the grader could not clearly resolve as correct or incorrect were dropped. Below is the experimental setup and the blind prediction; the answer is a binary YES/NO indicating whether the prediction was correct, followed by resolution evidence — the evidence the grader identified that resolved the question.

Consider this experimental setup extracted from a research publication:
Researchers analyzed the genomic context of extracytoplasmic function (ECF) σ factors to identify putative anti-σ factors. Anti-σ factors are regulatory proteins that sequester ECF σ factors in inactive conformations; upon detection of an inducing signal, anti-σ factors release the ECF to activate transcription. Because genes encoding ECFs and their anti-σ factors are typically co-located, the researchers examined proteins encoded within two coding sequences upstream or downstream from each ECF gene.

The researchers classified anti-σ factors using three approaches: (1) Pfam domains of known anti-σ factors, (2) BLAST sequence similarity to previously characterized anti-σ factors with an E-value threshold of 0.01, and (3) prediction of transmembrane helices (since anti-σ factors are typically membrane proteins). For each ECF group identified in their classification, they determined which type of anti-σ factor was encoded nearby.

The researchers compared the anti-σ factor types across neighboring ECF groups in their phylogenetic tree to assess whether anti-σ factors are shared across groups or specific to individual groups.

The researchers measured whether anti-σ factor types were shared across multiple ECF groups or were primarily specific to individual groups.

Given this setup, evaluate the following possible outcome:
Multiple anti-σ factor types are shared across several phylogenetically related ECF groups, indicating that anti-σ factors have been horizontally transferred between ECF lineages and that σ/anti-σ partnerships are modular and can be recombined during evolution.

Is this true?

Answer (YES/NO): NO